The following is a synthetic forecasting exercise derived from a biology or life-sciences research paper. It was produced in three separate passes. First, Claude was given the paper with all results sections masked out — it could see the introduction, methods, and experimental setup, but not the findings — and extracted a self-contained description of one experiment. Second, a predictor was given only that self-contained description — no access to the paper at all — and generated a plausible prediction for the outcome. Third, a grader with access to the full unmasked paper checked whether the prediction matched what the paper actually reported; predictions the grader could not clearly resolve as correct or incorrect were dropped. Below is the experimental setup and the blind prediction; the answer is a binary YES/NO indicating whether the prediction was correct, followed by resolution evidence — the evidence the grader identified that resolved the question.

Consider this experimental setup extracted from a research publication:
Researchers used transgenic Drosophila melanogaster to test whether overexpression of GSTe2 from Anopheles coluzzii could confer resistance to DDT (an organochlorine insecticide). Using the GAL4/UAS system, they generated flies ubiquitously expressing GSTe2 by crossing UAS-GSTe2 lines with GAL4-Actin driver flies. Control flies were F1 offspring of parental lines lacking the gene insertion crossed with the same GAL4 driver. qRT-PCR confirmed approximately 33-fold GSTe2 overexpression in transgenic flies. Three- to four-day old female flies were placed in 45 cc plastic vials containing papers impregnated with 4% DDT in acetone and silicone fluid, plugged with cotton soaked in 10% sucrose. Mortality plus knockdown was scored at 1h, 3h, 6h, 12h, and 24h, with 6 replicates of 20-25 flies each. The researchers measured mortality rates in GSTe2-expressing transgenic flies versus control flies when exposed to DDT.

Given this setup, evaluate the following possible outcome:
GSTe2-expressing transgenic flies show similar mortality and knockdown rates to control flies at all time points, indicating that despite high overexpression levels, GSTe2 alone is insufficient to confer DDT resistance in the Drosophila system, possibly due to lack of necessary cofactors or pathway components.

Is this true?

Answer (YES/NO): NO